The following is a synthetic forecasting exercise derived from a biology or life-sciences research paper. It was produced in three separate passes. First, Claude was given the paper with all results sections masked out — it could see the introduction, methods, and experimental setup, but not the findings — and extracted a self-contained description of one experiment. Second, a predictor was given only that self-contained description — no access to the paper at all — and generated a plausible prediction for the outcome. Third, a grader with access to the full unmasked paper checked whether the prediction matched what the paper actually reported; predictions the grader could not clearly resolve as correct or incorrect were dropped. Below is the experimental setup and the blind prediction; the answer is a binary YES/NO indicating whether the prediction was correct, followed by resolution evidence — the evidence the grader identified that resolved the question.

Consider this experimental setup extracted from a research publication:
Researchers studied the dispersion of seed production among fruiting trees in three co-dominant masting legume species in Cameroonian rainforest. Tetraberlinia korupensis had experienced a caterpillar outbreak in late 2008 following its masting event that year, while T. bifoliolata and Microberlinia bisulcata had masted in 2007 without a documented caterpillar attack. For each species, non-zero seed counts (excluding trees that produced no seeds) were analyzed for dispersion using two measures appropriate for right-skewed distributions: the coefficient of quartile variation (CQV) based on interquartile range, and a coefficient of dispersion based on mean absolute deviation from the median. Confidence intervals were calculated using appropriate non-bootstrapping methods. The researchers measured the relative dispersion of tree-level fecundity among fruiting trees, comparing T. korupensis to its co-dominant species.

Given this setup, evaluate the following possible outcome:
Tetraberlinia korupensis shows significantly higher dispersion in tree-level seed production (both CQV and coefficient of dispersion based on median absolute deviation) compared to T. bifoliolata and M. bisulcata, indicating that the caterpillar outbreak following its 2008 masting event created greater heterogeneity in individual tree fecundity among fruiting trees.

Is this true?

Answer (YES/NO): NO